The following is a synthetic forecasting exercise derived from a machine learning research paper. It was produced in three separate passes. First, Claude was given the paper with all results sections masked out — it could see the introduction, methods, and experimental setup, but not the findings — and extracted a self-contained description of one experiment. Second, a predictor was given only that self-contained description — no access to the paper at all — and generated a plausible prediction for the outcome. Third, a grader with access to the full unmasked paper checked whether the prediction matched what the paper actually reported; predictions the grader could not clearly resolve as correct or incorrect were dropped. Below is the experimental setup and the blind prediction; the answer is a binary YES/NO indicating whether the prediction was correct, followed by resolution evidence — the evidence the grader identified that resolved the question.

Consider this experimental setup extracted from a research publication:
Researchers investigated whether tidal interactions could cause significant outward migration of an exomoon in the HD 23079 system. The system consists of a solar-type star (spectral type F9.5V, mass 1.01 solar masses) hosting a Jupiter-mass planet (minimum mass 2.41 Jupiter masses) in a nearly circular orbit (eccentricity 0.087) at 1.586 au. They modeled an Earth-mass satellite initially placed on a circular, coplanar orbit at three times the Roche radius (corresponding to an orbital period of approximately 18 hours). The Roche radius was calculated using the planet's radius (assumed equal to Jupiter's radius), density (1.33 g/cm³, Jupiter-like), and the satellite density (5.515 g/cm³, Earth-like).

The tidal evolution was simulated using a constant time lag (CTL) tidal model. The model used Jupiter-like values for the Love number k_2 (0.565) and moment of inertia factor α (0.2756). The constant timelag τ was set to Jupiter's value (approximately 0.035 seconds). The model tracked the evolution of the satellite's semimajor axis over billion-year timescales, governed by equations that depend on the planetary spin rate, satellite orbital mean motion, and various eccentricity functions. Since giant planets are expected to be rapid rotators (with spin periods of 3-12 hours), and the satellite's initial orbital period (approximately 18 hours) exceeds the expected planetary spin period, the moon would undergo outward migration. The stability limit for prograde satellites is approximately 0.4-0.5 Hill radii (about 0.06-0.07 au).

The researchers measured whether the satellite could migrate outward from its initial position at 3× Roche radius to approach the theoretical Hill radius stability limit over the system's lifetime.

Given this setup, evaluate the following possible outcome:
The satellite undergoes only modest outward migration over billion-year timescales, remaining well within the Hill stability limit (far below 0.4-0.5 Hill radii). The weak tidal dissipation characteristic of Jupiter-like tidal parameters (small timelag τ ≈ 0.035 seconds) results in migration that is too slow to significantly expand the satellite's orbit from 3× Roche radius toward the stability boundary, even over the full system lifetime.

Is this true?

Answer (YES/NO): YES